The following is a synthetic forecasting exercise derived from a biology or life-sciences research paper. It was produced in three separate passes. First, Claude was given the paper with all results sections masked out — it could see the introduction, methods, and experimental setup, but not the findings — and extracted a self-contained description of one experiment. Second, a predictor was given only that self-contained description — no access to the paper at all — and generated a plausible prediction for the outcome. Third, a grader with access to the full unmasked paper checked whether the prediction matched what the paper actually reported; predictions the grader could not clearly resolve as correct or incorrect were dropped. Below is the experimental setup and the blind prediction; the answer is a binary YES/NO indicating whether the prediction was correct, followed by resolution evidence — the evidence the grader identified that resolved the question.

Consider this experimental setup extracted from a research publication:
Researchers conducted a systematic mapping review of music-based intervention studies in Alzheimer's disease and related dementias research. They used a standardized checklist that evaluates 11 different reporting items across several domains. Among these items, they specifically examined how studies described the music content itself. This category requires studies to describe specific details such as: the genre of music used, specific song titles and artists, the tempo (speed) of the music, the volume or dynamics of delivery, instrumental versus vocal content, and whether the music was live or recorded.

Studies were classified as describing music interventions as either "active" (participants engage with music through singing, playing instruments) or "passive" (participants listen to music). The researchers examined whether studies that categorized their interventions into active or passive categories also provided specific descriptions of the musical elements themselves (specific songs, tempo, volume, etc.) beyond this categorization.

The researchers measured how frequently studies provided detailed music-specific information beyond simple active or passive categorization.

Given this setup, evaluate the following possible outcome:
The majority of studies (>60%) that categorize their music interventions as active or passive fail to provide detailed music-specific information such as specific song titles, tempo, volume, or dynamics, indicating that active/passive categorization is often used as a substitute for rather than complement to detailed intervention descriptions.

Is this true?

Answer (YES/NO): YES